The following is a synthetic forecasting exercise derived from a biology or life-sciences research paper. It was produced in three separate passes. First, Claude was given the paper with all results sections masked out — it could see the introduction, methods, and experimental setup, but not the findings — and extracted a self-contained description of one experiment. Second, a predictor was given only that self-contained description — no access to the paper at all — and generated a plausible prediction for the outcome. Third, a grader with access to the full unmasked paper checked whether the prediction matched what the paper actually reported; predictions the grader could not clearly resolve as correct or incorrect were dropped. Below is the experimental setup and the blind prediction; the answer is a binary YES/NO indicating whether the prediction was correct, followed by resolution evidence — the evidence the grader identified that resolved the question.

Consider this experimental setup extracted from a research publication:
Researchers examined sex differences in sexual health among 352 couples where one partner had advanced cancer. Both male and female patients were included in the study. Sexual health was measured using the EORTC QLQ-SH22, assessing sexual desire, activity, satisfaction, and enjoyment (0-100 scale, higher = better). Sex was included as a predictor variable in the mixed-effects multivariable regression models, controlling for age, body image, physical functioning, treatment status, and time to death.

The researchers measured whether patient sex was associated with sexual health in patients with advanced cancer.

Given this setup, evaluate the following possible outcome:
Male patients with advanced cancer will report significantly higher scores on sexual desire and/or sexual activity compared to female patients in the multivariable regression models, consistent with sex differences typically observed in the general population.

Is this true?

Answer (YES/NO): YES